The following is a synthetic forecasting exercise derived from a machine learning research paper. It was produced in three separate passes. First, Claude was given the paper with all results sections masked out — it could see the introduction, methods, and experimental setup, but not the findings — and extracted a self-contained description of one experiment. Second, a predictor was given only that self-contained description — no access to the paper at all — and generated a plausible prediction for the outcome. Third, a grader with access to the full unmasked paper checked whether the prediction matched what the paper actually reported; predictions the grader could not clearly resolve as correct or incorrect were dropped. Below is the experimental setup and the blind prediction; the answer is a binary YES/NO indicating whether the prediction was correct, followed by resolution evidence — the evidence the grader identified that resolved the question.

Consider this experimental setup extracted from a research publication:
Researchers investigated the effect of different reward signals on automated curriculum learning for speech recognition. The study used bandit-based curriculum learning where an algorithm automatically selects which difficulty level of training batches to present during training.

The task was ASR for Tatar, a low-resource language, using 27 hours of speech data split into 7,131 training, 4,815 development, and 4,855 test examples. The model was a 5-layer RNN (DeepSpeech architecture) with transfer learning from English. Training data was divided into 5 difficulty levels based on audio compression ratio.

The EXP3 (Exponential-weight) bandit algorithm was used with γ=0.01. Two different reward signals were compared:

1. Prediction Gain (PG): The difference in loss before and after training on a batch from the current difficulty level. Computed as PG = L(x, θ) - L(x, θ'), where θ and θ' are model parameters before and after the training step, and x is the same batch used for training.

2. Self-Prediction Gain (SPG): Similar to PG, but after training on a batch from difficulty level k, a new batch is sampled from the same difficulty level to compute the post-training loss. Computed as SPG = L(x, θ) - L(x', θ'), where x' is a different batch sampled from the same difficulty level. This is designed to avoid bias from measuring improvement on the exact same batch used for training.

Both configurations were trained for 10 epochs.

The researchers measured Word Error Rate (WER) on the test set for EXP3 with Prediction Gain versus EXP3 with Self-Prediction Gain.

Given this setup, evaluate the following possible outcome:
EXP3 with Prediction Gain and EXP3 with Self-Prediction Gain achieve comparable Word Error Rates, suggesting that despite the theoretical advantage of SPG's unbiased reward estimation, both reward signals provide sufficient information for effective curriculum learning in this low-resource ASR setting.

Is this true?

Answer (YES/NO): YES